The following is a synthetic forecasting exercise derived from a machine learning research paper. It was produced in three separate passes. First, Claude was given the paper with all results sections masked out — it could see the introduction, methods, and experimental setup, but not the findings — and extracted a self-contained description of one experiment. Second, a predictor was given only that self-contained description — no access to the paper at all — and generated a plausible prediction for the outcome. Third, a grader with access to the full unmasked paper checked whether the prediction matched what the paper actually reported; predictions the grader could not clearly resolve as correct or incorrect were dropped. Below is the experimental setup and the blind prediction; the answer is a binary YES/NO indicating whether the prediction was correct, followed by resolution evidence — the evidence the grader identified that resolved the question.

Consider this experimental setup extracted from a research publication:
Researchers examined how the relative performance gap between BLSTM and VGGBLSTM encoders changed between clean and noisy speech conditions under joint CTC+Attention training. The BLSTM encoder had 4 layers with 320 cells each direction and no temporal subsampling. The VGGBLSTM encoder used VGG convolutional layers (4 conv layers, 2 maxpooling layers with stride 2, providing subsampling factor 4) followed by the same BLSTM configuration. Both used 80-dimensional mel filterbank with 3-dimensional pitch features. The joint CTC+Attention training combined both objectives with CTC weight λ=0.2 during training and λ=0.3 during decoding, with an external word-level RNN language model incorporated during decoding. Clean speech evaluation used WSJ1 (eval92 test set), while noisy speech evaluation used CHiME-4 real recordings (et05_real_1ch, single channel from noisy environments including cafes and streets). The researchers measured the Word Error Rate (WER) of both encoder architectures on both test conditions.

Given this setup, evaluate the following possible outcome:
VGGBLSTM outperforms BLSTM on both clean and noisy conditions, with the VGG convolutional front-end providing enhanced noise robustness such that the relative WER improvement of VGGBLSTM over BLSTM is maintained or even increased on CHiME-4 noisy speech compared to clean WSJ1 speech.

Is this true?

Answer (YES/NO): NO